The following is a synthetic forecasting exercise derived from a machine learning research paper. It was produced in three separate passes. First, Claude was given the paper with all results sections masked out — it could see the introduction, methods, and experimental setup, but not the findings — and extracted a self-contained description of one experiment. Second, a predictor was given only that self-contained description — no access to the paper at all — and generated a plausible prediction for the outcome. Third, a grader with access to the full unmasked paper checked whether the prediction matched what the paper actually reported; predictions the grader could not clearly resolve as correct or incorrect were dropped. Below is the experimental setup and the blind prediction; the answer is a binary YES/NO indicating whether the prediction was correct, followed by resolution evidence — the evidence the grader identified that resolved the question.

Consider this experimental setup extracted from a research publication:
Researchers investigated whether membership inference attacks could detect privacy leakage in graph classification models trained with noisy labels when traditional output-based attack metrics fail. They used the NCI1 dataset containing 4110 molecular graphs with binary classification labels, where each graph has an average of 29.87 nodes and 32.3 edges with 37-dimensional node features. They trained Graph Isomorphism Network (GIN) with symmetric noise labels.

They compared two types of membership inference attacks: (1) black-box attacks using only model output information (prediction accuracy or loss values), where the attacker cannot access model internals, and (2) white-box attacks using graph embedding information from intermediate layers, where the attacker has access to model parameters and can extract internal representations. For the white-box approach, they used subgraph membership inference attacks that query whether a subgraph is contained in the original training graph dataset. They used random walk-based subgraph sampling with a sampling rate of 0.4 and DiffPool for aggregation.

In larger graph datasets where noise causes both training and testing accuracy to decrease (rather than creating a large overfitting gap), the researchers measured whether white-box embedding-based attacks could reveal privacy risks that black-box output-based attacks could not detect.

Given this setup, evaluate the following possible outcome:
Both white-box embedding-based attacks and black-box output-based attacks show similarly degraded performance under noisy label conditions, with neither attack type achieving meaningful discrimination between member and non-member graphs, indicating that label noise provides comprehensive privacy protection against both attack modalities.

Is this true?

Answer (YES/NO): NO